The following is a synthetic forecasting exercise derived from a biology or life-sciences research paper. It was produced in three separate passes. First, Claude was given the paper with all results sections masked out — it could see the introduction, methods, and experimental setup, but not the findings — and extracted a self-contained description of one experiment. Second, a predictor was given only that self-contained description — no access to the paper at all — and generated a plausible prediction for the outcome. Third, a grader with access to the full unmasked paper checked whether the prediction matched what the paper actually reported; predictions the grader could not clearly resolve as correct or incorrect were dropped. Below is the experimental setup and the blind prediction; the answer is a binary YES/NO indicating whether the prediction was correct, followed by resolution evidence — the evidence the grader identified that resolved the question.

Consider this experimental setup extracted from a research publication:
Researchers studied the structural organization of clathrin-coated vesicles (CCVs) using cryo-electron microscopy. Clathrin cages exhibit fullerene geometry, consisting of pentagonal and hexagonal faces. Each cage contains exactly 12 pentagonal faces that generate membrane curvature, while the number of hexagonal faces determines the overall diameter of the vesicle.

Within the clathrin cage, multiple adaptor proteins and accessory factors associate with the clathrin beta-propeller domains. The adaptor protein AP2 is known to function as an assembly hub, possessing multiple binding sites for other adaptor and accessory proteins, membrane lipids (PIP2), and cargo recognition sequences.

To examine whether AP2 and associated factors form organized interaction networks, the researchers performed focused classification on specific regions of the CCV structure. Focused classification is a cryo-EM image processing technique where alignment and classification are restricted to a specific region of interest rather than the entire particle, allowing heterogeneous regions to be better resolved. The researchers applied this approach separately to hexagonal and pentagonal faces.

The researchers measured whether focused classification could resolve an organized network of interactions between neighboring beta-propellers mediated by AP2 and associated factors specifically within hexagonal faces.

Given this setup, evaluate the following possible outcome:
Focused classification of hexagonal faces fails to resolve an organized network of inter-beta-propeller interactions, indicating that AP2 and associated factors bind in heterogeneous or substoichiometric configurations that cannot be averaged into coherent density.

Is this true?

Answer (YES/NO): NO